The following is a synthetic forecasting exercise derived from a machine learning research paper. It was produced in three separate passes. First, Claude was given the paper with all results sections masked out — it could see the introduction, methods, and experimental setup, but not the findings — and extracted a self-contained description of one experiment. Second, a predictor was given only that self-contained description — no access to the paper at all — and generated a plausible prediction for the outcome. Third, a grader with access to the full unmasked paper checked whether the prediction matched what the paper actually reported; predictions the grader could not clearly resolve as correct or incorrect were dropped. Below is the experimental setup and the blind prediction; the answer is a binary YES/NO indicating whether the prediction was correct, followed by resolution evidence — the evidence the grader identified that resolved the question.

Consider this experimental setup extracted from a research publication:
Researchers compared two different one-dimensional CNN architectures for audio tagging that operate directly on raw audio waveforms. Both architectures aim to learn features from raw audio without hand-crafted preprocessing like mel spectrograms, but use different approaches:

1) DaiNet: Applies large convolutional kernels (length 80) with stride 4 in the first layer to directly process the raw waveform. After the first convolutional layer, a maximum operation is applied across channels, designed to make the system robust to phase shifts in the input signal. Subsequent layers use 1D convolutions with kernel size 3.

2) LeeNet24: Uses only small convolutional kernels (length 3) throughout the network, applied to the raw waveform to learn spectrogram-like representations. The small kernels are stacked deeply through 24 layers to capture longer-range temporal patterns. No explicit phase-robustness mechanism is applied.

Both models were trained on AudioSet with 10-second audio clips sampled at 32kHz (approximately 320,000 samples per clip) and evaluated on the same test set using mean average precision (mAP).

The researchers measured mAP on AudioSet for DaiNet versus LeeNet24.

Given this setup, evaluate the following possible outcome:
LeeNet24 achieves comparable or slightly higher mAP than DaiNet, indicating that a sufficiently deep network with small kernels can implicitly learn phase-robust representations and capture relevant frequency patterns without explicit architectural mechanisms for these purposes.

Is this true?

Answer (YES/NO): YES